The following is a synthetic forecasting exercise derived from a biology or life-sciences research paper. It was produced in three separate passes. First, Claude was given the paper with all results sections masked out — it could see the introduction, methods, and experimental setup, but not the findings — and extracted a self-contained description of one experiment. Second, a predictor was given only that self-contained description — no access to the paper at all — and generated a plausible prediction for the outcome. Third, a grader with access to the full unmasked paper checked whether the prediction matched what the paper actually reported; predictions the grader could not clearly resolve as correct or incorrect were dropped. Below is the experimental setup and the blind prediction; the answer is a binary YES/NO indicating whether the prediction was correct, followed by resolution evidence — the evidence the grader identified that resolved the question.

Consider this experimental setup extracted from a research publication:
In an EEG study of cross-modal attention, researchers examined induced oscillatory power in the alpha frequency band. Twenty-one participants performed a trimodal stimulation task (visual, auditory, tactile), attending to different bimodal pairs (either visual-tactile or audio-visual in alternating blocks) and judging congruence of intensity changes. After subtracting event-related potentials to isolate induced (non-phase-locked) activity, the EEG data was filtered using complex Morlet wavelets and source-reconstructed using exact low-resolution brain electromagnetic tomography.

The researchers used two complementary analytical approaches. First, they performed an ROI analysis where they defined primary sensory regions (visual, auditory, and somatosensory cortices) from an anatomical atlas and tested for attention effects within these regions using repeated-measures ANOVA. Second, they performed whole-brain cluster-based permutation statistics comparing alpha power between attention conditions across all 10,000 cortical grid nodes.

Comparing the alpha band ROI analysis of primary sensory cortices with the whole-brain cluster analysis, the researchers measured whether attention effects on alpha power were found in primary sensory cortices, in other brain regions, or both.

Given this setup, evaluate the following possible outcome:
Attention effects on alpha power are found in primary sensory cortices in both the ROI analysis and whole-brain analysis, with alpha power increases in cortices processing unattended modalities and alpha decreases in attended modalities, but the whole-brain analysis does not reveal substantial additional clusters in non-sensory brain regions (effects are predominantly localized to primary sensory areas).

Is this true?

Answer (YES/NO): NO